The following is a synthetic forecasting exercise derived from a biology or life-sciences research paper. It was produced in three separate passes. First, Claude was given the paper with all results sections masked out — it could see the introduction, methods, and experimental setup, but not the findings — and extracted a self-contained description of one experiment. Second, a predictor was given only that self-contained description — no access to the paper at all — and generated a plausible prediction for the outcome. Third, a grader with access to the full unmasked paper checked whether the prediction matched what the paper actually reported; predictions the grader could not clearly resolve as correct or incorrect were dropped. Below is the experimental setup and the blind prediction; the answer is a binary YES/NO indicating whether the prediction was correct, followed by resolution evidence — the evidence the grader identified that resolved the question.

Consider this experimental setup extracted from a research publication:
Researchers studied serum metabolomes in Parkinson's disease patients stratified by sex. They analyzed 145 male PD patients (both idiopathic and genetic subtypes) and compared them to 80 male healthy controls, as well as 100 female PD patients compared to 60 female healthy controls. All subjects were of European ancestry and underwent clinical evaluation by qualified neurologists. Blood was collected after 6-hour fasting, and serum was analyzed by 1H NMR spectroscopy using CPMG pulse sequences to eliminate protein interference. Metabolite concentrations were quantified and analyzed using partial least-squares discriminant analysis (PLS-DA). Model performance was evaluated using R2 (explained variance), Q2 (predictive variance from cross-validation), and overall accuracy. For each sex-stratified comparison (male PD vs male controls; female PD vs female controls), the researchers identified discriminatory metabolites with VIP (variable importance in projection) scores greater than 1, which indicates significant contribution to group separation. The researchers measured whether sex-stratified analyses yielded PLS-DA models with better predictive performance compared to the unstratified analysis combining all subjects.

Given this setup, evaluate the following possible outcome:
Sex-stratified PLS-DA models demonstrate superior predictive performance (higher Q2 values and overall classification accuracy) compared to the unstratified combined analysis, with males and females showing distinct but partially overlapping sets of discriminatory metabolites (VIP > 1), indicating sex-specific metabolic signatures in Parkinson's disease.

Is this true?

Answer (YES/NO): NO